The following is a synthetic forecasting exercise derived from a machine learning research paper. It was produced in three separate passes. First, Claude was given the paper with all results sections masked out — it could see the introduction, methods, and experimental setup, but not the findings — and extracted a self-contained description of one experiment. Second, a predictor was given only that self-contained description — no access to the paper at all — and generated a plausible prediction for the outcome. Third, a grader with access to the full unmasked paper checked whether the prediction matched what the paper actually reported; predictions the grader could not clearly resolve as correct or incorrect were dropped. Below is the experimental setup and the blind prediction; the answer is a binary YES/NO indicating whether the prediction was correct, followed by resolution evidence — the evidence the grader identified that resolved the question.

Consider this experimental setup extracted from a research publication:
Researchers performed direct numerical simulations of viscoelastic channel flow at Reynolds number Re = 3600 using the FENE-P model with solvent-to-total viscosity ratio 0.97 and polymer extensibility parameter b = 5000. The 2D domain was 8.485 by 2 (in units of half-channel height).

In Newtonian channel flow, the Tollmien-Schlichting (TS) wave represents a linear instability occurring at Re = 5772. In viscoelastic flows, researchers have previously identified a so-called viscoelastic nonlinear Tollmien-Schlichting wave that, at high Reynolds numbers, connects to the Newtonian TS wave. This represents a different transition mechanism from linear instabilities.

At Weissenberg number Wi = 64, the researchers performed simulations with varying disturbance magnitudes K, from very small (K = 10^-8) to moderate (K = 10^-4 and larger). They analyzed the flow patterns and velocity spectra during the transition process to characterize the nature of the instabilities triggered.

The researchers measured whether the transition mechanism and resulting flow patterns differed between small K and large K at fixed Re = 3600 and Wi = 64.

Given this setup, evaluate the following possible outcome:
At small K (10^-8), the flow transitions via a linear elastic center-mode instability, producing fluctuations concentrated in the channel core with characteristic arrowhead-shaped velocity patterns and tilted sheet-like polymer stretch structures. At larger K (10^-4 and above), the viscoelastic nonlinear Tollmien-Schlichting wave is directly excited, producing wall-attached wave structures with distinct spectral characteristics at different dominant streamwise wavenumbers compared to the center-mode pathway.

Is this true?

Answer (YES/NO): NO